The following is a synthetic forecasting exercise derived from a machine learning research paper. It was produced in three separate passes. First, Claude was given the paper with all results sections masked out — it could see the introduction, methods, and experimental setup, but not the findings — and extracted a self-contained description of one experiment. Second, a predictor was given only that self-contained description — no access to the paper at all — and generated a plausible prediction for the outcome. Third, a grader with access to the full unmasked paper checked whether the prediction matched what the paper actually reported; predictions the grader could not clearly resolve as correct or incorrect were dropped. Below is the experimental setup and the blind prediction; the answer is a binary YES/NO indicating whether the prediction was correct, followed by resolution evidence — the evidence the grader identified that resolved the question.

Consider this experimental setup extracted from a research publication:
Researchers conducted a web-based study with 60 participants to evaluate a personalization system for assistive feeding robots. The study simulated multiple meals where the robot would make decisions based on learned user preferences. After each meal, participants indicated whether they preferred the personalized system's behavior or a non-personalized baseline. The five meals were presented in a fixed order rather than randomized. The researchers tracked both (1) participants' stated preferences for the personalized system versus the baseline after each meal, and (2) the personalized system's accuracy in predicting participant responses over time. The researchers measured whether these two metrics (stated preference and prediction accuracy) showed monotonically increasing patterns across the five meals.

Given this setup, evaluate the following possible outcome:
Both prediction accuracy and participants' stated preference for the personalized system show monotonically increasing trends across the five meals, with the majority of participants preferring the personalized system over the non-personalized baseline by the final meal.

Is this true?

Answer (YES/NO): NO